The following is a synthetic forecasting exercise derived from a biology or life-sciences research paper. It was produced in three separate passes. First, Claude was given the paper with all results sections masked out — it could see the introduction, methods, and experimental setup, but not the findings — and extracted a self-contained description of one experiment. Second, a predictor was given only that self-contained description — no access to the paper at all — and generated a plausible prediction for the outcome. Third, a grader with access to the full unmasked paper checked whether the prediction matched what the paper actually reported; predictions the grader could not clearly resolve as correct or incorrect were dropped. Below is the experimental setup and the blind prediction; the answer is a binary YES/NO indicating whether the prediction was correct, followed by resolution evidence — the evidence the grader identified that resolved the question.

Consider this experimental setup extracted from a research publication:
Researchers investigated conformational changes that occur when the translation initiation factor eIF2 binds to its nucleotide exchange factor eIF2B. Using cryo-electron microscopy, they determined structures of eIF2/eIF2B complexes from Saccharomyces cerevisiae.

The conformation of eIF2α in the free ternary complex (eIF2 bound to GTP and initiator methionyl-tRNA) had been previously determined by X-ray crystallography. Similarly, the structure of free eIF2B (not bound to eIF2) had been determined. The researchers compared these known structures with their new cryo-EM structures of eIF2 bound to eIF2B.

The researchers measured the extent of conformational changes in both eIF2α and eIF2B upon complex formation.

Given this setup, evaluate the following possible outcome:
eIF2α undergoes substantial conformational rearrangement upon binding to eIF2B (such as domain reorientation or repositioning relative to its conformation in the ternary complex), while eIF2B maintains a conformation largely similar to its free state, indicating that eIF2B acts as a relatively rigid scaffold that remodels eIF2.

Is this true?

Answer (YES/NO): YES